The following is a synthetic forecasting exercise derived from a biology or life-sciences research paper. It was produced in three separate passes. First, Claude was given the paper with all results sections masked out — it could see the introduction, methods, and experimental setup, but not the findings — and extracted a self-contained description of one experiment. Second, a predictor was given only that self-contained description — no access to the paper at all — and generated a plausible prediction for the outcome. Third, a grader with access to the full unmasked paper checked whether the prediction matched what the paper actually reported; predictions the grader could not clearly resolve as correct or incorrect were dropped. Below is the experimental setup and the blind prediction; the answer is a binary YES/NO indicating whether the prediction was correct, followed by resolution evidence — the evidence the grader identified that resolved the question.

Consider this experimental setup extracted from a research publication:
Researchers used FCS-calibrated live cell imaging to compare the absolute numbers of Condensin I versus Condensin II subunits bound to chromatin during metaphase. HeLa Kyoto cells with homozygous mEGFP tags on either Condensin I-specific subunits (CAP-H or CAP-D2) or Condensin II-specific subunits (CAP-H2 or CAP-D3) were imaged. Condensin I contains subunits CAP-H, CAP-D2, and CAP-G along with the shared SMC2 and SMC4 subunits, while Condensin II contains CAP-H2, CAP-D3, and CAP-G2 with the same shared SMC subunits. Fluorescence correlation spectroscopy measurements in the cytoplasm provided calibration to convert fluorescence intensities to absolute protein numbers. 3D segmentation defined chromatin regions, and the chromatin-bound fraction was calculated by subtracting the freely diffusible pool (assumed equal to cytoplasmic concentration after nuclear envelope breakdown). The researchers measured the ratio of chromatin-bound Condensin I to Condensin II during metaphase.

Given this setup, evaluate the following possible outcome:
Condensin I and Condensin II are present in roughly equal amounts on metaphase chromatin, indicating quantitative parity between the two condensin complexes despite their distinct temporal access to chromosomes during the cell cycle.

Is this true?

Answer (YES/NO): NO